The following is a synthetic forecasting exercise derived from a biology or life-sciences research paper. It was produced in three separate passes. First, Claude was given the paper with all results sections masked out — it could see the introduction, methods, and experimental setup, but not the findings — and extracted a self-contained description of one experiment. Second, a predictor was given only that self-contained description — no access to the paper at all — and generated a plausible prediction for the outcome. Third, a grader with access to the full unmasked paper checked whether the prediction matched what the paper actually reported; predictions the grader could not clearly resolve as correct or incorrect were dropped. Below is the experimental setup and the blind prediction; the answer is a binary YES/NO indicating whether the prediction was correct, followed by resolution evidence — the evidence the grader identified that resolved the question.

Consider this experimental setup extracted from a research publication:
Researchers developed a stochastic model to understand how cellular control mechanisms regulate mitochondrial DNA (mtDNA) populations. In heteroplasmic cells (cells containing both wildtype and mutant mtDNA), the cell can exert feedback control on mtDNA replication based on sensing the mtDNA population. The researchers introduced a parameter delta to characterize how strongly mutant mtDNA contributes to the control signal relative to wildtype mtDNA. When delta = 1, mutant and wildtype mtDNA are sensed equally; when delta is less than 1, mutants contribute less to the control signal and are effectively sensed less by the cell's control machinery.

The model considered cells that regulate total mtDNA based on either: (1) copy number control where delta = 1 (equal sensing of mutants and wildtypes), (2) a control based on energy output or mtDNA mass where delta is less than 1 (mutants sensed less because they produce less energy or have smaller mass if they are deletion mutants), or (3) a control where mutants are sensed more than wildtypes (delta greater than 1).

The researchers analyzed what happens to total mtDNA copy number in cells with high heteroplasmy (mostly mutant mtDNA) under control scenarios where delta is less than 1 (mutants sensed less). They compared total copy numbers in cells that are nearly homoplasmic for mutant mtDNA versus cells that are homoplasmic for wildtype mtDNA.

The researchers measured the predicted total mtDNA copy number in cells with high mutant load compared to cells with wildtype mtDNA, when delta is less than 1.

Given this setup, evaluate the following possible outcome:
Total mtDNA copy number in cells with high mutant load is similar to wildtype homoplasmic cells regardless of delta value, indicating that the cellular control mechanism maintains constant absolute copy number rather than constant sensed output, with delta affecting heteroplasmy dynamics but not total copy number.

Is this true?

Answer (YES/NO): NO